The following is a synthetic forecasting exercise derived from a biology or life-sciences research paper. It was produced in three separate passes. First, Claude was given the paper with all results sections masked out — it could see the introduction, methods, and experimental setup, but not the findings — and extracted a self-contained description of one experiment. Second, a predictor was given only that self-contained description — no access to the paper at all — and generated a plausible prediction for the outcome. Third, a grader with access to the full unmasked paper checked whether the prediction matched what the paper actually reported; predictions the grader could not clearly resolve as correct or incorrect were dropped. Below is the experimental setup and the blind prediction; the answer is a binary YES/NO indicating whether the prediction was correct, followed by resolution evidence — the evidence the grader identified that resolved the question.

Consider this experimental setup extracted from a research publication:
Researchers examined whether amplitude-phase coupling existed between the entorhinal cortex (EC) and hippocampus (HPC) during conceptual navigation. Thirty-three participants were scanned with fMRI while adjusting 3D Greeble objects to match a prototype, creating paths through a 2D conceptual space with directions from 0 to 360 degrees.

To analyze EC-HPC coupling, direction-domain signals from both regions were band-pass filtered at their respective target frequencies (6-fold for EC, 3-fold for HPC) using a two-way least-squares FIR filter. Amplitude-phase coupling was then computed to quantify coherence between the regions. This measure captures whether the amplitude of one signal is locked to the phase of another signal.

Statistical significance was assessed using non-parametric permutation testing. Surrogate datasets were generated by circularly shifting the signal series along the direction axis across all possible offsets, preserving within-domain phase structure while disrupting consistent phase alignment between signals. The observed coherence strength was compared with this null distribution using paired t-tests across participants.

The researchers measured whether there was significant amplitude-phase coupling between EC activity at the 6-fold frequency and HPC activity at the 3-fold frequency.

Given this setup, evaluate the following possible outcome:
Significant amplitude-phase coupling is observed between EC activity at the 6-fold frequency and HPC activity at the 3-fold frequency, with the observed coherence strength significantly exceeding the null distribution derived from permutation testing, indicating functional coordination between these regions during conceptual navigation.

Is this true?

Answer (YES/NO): YES